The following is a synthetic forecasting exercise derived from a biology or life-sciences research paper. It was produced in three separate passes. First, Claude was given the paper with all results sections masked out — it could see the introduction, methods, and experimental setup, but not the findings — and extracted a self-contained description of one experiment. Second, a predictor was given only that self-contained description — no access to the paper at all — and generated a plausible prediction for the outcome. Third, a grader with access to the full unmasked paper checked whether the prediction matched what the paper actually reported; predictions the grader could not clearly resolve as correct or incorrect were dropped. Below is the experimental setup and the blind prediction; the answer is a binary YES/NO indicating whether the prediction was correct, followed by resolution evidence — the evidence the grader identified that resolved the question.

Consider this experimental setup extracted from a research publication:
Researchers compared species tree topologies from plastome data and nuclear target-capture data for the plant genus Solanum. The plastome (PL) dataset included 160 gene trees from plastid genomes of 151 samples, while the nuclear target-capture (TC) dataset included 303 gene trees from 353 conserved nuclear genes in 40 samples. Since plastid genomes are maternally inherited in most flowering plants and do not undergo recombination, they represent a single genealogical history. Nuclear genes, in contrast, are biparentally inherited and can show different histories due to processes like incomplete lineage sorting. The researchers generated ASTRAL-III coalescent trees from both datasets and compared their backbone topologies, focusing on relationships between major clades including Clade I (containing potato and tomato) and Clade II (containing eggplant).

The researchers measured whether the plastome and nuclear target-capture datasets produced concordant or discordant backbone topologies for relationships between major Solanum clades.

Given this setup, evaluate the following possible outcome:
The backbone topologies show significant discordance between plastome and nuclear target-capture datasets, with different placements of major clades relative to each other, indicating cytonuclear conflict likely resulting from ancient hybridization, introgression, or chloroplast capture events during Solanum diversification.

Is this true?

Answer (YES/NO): NO